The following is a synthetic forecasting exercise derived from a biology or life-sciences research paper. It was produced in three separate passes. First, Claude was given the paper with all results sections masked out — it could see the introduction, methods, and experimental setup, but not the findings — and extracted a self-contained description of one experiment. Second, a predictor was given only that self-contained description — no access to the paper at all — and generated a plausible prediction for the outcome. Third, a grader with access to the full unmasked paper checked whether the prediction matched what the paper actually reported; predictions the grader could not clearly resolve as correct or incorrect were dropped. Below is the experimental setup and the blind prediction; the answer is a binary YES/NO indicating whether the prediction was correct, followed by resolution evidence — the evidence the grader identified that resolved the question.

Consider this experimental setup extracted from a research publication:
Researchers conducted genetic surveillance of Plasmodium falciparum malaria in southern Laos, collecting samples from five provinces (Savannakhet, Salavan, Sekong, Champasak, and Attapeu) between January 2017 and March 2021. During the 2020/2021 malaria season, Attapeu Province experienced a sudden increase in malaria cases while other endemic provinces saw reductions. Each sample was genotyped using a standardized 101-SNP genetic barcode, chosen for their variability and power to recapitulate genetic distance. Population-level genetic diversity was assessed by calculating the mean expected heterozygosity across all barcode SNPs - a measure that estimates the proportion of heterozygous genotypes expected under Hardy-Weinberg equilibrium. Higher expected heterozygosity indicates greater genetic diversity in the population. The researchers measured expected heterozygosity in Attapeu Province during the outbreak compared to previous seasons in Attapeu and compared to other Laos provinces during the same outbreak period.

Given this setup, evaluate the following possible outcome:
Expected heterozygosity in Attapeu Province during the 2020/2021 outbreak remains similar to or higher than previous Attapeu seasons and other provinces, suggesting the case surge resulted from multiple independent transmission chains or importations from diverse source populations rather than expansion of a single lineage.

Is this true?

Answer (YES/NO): NO